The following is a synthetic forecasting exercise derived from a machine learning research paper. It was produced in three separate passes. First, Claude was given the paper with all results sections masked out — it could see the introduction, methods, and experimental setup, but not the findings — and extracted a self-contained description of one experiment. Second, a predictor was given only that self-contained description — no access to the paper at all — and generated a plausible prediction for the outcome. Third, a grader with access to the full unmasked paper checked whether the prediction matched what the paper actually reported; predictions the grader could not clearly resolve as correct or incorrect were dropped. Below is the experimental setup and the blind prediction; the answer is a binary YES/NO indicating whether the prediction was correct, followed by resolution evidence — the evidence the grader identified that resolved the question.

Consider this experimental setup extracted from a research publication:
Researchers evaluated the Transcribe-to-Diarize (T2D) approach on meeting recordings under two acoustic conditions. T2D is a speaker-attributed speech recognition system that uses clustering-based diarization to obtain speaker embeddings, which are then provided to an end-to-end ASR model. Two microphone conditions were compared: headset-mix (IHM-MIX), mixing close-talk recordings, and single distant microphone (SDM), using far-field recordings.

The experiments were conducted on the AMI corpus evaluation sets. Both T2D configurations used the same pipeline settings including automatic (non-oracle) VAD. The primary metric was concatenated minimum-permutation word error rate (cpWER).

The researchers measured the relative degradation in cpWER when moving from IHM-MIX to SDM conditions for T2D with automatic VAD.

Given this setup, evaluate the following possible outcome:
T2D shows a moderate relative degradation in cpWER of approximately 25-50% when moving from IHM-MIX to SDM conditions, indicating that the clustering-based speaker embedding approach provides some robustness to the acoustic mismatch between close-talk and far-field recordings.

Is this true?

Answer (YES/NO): NO